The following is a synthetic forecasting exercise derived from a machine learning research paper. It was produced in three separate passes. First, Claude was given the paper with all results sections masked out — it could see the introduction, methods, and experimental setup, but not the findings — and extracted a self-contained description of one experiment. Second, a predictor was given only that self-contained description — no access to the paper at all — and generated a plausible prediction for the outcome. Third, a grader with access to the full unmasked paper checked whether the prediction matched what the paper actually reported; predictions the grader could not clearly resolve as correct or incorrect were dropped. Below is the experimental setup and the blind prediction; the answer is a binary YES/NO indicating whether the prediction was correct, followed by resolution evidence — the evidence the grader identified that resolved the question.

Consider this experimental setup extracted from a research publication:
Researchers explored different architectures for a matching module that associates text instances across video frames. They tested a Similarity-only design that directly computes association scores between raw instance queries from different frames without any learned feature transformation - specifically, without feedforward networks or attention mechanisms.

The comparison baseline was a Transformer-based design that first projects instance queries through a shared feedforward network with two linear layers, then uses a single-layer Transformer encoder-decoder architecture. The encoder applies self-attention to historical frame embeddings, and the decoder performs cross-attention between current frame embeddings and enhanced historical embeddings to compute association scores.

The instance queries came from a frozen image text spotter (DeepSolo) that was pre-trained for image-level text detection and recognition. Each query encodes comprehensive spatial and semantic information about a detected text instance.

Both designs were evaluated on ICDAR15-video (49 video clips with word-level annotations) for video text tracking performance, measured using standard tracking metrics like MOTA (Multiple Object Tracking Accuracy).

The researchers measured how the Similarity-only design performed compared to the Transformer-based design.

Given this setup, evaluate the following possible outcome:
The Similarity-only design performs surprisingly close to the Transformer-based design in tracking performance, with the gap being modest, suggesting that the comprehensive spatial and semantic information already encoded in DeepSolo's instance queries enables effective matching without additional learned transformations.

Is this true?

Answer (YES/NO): NO